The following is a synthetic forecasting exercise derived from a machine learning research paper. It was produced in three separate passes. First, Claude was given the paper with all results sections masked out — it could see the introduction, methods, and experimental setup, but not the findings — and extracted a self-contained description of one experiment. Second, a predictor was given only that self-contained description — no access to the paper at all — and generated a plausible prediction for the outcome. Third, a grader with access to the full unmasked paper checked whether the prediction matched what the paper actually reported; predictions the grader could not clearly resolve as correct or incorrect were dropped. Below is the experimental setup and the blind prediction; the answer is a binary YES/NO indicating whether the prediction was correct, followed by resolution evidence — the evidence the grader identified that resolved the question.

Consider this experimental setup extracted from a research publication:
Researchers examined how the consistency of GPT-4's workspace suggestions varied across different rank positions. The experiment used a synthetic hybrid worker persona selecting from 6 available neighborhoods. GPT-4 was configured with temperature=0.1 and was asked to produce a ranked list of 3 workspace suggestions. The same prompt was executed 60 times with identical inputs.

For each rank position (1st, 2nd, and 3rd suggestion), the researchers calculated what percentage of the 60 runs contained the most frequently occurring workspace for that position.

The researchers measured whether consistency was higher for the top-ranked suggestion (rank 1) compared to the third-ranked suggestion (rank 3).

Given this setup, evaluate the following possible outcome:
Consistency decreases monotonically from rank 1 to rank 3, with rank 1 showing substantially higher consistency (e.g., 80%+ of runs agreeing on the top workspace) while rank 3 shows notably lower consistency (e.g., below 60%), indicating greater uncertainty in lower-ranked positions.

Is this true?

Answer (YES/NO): NO